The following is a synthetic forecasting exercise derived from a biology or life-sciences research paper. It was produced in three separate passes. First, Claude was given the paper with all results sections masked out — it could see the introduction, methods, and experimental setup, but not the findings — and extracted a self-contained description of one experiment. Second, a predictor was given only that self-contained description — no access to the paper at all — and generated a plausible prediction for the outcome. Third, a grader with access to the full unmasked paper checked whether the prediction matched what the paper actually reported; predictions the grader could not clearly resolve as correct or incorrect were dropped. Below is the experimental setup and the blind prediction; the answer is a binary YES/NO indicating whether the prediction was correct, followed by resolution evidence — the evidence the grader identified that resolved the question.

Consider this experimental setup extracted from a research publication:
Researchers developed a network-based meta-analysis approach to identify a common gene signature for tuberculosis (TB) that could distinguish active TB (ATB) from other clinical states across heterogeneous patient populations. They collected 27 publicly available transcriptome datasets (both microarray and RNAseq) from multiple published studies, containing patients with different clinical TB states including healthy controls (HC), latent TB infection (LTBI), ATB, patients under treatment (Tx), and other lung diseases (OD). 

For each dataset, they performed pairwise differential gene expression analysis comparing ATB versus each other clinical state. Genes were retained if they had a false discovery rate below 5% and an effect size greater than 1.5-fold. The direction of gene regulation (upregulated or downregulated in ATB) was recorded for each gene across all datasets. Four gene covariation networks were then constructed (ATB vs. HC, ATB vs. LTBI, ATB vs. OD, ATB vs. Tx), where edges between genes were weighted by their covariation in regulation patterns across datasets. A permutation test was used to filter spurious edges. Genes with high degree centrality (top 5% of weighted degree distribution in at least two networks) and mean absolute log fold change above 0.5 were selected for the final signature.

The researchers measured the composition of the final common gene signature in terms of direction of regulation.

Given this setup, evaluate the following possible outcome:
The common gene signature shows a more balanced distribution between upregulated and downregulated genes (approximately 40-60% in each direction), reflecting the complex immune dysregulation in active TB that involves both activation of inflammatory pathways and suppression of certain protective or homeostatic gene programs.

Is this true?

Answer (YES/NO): NO